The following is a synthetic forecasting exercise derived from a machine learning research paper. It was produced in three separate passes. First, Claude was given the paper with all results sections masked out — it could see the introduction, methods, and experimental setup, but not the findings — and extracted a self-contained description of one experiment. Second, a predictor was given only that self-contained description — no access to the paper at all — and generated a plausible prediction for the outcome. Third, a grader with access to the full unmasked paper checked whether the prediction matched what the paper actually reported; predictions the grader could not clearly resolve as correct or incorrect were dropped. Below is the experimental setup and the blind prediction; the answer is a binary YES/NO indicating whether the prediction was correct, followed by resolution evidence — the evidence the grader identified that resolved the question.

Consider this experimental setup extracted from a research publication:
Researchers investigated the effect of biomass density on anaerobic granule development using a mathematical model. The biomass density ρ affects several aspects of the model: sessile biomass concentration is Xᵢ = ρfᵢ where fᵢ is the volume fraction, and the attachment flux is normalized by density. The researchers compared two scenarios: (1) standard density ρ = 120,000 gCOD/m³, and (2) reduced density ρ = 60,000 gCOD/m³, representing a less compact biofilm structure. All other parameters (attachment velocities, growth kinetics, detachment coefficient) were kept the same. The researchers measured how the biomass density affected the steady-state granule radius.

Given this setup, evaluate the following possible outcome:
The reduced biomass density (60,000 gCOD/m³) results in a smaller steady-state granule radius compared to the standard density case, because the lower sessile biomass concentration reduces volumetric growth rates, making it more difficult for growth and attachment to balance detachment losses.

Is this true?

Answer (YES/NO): NO